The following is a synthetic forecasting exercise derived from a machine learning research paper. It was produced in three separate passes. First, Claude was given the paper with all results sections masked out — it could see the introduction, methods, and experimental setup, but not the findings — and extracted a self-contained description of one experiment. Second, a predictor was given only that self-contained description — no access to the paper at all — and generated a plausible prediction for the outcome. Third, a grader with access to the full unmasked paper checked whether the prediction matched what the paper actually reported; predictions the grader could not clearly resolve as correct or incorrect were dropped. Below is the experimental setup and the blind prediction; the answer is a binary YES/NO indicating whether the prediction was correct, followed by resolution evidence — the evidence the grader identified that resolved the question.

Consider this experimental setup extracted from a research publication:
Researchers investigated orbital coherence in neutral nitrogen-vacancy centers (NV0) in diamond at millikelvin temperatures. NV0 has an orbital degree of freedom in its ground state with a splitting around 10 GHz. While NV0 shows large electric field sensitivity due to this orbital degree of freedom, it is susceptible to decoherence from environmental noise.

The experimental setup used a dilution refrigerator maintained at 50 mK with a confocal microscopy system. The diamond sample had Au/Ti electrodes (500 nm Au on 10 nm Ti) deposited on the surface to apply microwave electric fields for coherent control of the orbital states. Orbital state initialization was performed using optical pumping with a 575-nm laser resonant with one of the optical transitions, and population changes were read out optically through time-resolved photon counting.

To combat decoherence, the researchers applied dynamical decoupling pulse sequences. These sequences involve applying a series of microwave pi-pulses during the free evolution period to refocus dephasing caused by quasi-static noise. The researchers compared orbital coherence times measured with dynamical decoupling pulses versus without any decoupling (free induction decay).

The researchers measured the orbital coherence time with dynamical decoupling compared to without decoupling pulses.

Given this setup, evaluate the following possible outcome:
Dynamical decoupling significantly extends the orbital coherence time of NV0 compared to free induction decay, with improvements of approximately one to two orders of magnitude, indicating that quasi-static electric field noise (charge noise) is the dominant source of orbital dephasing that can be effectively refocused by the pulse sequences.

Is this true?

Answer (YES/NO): NO